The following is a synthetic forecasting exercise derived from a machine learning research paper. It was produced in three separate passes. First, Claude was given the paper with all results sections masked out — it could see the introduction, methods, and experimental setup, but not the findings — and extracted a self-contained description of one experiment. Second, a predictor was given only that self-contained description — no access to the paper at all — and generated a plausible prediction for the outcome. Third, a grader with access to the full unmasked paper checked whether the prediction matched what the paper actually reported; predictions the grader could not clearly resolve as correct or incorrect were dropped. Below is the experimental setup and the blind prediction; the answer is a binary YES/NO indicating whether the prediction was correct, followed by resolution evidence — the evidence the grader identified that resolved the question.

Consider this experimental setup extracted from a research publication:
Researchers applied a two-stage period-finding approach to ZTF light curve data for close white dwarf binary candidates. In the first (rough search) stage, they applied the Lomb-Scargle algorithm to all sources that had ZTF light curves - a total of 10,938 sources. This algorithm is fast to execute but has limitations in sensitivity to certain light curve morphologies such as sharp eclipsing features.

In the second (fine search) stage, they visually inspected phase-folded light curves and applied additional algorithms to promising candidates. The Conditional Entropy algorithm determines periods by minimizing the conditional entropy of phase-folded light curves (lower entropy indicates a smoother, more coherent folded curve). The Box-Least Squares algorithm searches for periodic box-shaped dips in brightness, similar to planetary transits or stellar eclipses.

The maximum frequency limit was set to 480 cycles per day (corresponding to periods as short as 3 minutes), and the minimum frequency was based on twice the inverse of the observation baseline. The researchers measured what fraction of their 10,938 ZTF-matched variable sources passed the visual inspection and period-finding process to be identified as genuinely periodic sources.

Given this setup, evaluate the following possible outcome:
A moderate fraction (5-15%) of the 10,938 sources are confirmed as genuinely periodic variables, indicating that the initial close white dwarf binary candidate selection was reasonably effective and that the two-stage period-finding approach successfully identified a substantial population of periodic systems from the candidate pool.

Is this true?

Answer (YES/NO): YES